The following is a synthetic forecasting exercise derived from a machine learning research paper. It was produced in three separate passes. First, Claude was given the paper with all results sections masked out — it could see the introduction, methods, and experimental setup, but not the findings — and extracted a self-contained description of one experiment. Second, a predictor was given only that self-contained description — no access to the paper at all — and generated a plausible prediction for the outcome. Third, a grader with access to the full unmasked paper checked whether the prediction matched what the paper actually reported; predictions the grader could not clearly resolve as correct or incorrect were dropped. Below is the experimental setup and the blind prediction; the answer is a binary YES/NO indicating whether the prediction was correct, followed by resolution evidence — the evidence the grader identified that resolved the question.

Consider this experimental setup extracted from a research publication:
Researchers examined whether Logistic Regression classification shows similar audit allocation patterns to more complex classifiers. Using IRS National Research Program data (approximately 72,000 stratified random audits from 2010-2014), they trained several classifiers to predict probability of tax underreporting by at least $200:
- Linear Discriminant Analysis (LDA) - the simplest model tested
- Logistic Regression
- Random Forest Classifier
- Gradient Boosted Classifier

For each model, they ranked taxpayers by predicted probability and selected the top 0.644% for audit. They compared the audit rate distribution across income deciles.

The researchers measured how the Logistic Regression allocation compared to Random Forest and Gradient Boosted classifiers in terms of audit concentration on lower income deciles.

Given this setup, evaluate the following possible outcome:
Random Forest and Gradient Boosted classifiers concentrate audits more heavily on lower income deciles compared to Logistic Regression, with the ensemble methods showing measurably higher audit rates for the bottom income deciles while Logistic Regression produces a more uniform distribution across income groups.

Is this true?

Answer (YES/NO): NO